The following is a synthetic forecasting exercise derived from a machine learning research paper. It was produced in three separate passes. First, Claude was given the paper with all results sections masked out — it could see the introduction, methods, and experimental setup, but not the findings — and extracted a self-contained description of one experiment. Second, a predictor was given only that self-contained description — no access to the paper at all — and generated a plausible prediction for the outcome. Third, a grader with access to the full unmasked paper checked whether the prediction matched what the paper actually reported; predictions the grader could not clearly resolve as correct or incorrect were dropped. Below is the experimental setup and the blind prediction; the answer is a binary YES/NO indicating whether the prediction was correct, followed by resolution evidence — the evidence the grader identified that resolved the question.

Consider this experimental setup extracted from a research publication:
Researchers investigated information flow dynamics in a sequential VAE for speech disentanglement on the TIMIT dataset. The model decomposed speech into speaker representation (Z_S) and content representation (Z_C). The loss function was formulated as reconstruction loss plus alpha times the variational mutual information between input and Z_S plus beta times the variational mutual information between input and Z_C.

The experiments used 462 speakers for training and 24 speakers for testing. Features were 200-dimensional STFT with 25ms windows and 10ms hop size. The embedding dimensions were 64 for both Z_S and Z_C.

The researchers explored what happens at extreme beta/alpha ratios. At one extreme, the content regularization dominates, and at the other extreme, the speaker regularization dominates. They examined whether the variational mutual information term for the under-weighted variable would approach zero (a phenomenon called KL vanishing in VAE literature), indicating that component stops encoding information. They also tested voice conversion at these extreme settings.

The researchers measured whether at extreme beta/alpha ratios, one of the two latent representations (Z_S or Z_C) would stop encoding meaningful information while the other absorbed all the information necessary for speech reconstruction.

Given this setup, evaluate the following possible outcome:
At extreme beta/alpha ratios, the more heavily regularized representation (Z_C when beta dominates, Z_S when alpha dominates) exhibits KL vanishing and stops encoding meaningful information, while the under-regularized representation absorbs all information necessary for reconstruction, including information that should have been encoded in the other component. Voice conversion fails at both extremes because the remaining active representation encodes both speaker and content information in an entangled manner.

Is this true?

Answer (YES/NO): NO